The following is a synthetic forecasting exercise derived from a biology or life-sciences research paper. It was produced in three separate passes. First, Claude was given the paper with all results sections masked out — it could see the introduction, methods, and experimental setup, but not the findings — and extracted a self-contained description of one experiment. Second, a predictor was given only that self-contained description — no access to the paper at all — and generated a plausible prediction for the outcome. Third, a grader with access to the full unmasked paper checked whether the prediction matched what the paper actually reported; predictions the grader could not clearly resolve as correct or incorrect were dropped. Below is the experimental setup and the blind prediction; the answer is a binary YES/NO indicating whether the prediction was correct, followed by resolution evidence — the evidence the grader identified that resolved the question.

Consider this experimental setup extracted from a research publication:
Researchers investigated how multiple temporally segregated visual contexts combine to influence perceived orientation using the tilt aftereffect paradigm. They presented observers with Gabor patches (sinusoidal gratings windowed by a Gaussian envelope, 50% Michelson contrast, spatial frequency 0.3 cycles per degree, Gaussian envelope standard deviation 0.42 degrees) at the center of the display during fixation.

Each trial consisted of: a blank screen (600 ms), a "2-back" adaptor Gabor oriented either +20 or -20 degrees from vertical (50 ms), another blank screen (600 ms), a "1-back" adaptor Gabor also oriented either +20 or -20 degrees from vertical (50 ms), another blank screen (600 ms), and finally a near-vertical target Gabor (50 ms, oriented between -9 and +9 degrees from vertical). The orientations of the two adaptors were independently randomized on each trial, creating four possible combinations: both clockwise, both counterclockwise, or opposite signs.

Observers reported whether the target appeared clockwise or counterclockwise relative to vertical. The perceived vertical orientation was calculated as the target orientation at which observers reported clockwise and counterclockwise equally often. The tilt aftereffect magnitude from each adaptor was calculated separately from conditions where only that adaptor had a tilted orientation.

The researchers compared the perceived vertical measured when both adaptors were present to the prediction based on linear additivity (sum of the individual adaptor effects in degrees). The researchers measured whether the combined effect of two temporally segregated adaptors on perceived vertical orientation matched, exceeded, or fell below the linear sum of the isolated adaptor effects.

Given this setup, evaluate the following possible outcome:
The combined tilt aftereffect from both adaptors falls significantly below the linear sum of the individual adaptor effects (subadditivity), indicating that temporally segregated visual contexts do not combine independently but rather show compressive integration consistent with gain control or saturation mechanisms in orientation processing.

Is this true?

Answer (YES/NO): NO